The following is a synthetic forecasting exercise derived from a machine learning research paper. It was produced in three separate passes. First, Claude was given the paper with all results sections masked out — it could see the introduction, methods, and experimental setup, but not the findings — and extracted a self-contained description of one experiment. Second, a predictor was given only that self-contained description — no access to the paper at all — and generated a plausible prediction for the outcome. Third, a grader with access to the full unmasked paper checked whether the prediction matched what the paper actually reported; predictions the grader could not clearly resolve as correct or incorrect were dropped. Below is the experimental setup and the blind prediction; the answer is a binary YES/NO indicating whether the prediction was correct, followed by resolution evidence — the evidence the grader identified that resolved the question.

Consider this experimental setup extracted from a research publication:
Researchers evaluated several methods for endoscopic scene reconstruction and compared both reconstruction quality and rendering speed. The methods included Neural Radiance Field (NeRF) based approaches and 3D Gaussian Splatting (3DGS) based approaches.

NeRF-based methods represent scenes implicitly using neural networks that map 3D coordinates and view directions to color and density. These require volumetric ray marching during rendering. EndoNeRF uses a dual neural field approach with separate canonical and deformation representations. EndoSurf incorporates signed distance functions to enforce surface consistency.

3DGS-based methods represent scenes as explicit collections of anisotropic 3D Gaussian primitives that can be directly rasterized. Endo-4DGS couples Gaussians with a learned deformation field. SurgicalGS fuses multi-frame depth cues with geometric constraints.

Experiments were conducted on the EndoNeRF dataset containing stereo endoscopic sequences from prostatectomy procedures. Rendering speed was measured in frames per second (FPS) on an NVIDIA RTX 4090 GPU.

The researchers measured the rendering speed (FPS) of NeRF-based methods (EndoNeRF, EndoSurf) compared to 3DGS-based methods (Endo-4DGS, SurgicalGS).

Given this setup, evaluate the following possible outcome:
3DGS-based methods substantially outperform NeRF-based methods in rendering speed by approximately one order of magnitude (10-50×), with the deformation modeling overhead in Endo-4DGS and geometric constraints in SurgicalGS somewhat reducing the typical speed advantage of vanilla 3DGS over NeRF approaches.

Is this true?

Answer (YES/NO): NO